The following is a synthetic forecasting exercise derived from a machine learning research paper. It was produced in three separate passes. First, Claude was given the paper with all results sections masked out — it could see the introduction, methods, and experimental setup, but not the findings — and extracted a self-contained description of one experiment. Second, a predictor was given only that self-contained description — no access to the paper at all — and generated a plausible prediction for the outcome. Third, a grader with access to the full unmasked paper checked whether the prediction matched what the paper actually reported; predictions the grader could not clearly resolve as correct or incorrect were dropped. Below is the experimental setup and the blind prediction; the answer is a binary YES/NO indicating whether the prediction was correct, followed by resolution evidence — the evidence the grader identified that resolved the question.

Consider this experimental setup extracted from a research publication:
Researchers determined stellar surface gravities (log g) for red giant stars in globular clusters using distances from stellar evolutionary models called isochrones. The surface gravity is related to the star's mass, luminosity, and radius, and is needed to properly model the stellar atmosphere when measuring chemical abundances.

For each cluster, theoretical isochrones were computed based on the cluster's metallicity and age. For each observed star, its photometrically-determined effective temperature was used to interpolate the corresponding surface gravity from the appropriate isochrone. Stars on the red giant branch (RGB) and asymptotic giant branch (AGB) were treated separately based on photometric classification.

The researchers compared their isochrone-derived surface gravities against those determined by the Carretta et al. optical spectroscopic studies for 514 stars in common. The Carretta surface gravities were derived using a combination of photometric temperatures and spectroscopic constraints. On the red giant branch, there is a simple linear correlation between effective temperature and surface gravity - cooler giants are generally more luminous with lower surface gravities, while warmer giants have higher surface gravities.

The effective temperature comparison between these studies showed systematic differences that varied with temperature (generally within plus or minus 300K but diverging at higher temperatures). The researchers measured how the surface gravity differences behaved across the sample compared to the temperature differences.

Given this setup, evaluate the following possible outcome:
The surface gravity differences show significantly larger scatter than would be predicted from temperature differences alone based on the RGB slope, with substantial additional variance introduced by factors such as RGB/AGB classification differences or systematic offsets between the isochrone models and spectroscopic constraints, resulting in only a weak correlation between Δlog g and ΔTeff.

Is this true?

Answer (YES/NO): NO